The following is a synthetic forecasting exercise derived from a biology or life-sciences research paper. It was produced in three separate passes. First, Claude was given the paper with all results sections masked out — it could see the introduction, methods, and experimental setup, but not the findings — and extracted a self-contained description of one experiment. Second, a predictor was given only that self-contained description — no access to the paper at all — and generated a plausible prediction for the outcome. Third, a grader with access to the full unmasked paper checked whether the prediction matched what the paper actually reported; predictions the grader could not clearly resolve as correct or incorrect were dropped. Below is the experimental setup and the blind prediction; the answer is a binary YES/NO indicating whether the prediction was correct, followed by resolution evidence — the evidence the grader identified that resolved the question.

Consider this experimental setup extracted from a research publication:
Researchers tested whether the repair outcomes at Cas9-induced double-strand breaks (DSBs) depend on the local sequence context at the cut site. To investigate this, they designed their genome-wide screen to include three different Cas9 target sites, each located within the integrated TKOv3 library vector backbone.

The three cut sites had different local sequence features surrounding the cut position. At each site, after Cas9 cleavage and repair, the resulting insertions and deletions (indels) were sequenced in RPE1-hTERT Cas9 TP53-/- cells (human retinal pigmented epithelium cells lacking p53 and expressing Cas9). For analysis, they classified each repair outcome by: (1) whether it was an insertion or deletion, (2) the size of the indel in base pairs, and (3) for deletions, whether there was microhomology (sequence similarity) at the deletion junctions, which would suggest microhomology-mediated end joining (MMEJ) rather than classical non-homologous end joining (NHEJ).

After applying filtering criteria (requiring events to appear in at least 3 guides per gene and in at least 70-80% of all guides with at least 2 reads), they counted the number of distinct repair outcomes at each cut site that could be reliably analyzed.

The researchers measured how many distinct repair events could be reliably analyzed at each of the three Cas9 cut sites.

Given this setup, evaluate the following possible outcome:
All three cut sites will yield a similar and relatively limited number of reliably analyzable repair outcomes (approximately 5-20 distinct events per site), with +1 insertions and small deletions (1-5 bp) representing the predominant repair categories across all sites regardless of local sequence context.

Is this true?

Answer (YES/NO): NO